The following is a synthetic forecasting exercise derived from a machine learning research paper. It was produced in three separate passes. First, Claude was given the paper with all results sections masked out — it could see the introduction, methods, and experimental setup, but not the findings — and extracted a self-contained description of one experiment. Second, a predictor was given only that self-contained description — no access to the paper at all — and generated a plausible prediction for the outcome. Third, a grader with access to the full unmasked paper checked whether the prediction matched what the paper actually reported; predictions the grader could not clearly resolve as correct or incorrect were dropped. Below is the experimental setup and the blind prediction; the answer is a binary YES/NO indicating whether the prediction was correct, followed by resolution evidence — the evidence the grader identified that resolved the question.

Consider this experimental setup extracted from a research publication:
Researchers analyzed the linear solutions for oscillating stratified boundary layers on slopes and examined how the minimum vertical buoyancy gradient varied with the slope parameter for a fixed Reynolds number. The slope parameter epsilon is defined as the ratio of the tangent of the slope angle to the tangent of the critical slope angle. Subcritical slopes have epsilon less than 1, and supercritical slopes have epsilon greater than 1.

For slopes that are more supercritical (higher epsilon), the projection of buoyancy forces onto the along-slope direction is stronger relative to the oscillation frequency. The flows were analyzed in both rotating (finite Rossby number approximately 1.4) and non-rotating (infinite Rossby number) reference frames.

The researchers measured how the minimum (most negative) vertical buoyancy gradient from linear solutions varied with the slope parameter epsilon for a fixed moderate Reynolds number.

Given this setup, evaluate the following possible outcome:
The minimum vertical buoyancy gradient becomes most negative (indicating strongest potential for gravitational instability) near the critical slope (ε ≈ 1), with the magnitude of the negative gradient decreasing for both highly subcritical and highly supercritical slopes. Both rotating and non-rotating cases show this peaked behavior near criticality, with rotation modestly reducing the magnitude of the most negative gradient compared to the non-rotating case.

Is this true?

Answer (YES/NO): NO